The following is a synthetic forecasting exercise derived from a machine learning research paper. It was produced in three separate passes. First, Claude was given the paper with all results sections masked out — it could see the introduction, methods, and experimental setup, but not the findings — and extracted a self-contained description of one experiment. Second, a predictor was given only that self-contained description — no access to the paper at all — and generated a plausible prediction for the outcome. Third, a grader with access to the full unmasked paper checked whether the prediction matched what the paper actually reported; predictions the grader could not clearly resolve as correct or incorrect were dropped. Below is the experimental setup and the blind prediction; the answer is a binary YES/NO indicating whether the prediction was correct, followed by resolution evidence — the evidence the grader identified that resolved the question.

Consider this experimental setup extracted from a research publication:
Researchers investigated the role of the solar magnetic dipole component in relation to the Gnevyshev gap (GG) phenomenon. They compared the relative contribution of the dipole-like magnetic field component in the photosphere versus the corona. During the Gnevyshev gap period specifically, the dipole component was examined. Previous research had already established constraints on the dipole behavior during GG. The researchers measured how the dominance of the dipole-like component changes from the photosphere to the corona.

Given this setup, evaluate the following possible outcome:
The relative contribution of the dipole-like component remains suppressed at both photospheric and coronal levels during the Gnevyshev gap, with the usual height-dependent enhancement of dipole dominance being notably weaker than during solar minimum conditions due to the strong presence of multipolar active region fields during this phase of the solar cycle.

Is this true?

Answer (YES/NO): NO